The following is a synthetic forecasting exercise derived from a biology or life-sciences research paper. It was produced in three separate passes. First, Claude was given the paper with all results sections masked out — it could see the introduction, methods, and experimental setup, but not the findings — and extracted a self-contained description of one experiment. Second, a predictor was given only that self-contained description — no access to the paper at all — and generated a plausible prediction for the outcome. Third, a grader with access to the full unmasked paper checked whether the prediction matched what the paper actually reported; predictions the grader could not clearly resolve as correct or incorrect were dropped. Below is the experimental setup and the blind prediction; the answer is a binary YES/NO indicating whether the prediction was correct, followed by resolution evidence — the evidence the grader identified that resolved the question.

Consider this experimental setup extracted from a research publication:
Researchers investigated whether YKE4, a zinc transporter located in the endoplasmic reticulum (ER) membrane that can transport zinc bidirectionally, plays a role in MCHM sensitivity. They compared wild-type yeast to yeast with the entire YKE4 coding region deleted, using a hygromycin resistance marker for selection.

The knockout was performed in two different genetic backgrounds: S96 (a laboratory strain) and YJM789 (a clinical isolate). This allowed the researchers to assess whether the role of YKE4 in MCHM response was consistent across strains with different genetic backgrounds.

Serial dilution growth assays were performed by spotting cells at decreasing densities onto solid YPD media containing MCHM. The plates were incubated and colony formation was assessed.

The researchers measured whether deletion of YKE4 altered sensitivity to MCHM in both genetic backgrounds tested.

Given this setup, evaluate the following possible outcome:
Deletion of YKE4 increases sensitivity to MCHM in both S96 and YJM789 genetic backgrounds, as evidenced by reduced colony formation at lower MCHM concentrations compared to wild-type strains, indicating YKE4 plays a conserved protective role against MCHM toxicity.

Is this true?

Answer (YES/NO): NO